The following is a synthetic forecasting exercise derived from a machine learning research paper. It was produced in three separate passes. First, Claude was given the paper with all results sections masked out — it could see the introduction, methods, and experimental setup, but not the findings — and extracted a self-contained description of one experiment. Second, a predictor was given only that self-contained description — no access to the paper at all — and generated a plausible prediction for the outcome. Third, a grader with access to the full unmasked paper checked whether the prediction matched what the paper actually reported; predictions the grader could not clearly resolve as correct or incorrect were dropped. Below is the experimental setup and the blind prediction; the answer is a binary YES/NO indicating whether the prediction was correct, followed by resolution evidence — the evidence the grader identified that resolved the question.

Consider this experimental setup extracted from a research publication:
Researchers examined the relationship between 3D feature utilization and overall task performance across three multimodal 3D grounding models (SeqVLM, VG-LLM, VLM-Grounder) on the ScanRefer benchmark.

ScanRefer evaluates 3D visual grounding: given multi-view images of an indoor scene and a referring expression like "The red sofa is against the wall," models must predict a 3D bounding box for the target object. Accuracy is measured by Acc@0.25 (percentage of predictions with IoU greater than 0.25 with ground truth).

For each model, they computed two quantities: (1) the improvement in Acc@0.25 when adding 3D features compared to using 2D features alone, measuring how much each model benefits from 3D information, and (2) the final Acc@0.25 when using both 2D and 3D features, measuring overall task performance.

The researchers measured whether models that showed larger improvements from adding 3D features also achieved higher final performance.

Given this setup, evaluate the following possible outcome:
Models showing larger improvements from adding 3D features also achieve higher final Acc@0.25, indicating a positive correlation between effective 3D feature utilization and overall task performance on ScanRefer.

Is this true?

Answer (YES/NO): YES